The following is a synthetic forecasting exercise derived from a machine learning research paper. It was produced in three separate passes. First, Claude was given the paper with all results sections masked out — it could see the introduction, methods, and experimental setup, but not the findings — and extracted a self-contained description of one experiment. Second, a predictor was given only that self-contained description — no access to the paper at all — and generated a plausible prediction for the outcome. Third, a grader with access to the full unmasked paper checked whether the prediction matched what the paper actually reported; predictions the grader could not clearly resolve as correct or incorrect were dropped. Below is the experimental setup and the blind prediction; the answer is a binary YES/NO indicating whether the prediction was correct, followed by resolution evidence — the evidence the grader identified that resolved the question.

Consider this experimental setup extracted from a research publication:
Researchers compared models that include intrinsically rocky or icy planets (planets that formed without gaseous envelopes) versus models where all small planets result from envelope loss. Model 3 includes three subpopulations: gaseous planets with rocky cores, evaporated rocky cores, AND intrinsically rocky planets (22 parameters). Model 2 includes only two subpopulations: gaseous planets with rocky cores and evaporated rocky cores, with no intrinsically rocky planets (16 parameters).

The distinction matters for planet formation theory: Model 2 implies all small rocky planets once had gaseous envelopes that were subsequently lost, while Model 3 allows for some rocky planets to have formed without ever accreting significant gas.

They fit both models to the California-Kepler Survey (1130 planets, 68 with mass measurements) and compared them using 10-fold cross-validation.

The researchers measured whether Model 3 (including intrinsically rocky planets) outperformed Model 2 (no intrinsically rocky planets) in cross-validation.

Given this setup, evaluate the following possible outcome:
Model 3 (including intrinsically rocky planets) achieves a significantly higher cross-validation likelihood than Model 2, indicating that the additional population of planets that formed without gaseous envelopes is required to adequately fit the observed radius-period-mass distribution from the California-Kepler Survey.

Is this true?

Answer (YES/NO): YES